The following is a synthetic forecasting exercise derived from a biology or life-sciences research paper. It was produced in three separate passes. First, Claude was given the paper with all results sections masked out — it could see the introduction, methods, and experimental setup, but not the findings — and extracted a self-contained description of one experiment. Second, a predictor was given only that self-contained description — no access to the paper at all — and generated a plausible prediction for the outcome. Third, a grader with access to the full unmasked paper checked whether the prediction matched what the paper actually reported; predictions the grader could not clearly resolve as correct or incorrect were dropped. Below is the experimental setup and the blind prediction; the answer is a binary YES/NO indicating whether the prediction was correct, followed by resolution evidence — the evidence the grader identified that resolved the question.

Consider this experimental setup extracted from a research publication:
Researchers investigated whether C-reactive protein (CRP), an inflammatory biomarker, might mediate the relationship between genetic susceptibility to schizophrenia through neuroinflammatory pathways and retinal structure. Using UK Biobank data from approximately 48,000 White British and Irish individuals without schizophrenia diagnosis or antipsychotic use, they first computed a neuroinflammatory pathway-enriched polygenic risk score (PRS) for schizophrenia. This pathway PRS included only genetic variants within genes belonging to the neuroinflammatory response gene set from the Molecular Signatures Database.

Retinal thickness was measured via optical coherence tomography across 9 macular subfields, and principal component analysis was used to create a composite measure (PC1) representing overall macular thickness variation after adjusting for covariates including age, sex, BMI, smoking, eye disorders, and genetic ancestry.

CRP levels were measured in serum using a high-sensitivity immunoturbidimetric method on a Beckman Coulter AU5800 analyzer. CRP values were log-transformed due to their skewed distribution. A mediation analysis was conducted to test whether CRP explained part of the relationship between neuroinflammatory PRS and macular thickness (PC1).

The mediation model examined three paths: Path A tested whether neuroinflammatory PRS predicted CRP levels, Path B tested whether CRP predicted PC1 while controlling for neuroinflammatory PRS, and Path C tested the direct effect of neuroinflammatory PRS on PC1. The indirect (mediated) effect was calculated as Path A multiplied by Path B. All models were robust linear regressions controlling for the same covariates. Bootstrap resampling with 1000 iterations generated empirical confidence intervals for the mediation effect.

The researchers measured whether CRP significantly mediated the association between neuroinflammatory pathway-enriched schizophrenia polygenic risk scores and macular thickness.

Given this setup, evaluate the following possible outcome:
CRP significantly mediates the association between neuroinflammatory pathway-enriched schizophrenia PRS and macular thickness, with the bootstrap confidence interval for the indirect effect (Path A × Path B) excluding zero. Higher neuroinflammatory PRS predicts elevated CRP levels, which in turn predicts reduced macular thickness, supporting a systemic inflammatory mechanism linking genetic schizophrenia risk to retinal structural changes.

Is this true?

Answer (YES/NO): YES